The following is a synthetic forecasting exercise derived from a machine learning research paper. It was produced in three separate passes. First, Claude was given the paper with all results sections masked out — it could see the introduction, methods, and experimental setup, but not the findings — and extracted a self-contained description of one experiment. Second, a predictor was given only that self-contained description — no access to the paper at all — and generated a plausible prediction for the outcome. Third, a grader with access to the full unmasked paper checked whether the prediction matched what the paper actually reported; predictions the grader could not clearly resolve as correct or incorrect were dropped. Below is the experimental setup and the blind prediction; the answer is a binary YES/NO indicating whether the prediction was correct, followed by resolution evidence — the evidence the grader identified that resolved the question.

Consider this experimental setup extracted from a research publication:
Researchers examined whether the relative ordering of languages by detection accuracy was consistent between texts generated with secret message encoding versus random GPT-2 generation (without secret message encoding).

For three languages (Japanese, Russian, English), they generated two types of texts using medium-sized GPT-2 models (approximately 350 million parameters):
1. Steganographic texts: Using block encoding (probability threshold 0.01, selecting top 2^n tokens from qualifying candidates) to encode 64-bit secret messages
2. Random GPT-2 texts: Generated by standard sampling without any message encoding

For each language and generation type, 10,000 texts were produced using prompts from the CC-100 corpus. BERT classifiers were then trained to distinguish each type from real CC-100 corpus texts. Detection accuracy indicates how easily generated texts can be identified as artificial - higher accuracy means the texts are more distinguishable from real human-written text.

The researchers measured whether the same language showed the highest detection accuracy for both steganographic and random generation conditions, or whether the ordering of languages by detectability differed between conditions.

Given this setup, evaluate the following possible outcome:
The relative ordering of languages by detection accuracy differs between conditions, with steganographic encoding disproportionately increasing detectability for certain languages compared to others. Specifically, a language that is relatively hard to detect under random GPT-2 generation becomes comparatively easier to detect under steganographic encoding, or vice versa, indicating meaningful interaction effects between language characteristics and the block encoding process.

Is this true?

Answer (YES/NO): NO